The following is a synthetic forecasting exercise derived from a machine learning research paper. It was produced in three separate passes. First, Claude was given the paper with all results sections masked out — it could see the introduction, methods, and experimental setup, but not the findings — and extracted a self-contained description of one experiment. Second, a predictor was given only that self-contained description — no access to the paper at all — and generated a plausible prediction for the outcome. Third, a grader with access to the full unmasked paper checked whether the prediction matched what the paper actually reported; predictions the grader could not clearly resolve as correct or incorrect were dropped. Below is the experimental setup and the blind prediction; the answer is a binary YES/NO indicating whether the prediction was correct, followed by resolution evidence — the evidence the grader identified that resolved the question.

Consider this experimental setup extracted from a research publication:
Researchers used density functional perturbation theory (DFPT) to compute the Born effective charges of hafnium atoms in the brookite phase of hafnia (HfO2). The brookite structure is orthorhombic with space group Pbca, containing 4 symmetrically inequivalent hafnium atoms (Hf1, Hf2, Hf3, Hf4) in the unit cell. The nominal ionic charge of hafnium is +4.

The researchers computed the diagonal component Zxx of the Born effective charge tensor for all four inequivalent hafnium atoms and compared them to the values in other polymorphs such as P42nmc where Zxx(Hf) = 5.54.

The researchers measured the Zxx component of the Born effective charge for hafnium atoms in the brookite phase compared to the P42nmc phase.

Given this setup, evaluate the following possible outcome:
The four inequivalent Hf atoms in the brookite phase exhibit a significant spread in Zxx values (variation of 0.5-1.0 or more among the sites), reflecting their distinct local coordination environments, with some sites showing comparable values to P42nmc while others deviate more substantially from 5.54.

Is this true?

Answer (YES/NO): NO